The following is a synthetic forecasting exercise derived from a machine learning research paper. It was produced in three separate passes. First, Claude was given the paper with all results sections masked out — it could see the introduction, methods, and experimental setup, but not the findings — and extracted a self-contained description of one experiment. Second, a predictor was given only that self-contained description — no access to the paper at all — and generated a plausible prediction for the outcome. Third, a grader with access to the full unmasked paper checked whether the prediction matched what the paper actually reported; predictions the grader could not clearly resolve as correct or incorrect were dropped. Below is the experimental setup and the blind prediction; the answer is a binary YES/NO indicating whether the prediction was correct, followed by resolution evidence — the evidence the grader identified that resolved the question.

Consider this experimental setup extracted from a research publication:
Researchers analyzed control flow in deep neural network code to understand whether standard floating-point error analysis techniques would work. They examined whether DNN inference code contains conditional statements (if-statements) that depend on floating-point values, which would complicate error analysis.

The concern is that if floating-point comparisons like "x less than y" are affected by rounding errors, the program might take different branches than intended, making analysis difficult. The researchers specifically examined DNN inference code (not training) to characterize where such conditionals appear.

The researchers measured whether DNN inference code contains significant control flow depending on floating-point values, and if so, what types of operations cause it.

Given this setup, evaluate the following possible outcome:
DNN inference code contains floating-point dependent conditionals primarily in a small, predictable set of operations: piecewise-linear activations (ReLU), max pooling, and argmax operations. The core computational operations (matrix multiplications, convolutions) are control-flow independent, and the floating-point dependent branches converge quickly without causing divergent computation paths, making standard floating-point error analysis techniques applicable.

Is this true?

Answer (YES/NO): NO